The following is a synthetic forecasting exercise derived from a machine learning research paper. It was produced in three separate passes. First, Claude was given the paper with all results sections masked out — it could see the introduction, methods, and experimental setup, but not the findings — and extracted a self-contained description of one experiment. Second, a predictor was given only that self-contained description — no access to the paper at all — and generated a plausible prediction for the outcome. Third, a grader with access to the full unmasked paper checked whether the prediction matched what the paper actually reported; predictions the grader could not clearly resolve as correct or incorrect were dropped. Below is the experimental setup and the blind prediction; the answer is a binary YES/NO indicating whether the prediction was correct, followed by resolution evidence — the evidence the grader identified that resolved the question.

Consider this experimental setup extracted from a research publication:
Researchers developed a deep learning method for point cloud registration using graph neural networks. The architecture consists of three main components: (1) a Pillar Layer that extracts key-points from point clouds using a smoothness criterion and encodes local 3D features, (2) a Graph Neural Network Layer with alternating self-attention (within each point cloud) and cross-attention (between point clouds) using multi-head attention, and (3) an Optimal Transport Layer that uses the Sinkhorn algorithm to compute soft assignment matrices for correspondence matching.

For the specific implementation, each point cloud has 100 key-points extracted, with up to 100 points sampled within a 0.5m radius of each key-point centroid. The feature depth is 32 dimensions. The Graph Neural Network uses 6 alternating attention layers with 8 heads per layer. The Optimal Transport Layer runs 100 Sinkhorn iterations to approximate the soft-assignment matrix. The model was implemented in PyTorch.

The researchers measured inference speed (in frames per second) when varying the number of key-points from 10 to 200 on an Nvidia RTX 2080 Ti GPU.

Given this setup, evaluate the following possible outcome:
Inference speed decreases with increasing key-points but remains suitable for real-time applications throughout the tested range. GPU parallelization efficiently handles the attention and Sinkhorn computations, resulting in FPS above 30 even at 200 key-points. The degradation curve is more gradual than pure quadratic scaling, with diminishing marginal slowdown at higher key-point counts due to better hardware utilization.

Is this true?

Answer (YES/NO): YES